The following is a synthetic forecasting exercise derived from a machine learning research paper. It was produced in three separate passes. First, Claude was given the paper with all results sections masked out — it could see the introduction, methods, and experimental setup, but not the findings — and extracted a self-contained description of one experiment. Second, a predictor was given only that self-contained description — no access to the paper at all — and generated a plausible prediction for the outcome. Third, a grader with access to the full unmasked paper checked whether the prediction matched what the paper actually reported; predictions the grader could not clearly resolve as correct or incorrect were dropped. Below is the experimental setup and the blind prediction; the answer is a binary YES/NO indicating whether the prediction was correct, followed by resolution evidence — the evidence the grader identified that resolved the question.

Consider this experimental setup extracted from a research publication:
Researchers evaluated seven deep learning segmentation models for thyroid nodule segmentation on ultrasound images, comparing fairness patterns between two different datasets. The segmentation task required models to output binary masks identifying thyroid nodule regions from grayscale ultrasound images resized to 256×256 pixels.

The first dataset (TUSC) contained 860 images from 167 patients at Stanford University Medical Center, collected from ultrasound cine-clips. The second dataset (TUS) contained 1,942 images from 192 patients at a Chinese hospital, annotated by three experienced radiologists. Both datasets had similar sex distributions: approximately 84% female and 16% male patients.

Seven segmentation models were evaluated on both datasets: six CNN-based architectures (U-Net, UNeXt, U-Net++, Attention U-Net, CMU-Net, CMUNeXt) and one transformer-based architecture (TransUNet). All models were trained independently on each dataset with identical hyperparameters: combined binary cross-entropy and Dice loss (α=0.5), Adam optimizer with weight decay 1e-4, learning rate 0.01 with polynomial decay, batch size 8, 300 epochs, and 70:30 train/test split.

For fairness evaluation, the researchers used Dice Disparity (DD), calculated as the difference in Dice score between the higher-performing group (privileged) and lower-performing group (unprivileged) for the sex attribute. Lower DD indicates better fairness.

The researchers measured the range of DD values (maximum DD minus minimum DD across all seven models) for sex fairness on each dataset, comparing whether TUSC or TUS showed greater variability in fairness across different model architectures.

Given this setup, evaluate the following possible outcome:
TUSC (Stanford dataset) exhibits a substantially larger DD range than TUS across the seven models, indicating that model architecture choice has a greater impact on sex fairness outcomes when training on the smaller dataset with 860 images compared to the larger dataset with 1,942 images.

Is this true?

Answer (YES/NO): NO